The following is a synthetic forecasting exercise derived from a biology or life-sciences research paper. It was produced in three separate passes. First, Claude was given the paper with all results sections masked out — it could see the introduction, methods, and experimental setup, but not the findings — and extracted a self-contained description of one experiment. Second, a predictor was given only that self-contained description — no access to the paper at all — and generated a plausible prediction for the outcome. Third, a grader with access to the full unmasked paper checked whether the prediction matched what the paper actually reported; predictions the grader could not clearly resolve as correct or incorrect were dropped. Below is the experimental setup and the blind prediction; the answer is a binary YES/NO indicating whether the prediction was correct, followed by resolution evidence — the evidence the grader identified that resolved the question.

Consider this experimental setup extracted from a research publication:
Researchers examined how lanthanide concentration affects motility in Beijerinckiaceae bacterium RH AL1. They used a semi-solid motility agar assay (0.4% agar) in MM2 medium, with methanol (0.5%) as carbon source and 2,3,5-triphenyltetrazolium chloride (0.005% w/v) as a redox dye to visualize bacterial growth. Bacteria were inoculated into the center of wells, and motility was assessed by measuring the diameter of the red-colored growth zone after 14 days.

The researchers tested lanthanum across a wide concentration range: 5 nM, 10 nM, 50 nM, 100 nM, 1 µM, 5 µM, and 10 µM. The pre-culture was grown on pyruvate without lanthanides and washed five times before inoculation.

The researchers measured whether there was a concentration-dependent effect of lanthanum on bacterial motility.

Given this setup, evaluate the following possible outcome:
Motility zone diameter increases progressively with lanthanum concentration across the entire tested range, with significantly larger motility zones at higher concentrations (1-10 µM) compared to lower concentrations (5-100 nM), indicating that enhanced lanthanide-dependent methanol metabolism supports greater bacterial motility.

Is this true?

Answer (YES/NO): NO